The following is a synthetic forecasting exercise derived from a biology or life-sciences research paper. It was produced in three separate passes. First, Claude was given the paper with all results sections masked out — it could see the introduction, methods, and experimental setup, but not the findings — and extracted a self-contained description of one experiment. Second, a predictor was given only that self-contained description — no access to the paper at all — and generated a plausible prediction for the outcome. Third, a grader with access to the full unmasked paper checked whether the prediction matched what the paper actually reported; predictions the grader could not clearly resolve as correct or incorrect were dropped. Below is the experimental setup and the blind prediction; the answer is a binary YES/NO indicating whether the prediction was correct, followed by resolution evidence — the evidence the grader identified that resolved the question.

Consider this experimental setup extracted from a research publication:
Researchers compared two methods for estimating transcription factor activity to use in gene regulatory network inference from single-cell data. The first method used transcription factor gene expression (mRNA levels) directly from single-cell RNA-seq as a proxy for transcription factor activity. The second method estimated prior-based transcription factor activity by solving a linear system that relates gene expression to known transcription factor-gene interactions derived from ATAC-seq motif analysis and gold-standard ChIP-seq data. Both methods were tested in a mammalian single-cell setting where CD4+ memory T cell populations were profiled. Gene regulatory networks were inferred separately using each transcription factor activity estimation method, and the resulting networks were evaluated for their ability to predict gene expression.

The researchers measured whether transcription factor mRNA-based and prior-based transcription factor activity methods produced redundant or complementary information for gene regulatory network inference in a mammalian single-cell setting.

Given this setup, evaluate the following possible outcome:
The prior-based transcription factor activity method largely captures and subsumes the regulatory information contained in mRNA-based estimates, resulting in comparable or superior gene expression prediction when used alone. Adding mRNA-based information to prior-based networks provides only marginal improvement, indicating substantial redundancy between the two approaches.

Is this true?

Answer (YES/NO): NO